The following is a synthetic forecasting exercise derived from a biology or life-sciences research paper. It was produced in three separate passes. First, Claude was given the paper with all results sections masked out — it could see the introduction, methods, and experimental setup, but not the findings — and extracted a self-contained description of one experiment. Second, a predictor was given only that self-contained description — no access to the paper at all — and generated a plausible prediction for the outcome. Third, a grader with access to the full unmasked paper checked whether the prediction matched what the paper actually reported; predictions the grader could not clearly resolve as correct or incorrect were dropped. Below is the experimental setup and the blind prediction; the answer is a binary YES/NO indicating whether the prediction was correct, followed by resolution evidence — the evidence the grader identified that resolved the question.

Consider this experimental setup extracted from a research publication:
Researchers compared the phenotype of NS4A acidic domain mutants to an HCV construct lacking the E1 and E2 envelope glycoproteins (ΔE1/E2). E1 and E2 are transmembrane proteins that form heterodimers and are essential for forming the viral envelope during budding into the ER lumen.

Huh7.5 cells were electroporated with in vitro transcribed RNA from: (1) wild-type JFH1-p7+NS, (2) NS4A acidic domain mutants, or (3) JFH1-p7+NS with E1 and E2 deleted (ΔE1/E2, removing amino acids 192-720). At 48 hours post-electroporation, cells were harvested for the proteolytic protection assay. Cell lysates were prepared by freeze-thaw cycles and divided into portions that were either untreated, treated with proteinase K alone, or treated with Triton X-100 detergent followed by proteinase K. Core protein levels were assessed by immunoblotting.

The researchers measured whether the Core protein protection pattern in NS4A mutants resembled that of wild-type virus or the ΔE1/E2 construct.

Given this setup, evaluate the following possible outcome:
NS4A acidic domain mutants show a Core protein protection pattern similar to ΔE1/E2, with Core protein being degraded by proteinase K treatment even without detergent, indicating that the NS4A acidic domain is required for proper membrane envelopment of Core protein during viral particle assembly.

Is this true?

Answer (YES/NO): YES